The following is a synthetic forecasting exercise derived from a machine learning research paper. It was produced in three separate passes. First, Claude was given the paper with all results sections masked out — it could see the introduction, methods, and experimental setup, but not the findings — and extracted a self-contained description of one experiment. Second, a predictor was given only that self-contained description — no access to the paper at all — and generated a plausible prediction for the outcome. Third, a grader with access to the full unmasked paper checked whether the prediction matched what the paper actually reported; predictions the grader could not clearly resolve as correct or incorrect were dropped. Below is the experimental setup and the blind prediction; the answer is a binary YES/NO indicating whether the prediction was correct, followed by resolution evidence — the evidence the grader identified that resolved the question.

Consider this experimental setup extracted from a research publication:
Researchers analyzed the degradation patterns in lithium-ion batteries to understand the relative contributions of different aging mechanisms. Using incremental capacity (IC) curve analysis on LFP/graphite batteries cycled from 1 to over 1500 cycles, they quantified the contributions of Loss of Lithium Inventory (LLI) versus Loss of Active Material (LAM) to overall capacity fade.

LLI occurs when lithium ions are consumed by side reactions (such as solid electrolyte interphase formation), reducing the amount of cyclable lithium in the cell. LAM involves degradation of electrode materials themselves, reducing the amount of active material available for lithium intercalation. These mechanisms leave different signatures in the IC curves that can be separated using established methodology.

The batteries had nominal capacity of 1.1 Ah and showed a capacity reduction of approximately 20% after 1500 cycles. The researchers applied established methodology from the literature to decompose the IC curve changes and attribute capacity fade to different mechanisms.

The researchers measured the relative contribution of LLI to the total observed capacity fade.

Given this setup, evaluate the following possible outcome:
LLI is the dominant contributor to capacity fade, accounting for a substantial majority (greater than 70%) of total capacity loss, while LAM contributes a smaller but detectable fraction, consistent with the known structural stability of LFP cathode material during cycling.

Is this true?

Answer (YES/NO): NO